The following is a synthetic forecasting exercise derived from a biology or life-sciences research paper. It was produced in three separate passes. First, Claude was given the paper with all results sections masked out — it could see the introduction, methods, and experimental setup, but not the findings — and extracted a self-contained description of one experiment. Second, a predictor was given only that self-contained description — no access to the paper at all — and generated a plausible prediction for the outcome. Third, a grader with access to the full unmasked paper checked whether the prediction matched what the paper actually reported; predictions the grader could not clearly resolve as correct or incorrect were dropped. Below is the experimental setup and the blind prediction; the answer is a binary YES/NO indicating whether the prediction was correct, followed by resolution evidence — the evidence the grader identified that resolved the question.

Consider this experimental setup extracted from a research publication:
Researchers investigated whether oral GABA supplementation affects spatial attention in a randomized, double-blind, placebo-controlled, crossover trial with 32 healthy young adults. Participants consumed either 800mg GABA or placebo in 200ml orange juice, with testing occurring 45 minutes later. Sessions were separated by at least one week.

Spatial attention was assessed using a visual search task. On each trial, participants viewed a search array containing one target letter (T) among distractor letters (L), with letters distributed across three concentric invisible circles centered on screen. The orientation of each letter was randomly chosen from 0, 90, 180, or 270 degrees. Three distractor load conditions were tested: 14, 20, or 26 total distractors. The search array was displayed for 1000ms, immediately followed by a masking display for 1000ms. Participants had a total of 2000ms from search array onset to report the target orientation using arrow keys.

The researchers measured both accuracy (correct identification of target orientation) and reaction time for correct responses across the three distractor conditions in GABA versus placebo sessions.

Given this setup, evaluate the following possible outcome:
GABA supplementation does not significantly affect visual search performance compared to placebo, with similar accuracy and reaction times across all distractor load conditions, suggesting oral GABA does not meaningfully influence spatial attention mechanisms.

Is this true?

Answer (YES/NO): NO